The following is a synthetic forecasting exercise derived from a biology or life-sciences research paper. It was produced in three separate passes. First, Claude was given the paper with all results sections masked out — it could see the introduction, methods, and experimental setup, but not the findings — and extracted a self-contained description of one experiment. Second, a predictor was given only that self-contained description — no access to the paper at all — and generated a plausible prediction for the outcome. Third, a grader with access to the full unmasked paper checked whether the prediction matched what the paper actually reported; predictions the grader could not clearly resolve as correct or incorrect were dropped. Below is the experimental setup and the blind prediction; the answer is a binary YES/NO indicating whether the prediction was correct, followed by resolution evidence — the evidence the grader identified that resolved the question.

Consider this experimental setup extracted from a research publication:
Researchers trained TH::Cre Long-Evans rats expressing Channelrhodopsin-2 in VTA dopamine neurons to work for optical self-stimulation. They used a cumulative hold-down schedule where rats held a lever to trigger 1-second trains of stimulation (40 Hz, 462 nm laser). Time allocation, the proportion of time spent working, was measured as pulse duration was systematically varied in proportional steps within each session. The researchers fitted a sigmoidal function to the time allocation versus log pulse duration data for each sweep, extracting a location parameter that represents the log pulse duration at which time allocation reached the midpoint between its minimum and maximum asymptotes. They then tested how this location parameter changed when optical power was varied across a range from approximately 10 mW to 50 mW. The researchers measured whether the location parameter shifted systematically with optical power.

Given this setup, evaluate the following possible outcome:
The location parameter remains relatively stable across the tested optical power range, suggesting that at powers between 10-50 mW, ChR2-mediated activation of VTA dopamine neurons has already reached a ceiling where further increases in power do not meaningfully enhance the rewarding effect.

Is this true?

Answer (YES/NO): NO